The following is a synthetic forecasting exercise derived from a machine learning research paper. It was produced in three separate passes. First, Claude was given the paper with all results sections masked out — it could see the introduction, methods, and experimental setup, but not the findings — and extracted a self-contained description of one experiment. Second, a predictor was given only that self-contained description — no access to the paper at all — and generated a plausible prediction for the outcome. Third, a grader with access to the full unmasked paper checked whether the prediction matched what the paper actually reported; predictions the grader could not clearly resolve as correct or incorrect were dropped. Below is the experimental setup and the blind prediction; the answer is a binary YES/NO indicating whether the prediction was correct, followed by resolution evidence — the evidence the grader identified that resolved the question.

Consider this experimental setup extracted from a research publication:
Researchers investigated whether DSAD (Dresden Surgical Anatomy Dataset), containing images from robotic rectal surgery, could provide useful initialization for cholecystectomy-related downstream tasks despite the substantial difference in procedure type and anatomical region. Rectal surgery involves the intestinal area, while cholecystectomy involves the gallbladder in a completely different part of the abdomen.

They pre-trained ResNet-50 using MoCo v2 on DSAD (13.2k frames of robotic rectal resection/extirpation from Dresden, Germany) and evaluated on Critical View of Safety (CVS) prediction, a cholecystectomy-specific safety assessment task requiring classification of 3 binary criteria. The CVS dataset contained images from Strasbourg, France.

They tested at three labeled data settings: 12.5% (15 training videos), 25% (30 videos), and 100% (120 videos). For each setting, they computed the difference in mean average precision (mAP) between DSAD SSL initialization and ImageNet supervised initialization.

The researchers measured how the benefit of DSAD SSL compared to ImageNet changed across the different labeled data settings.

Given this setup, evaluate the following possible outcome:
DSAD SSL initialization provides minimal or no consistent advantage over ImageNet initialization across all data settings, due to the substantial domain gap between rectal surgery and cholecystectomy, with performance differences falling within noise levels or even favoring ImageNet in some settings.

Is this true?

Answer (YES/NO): YES